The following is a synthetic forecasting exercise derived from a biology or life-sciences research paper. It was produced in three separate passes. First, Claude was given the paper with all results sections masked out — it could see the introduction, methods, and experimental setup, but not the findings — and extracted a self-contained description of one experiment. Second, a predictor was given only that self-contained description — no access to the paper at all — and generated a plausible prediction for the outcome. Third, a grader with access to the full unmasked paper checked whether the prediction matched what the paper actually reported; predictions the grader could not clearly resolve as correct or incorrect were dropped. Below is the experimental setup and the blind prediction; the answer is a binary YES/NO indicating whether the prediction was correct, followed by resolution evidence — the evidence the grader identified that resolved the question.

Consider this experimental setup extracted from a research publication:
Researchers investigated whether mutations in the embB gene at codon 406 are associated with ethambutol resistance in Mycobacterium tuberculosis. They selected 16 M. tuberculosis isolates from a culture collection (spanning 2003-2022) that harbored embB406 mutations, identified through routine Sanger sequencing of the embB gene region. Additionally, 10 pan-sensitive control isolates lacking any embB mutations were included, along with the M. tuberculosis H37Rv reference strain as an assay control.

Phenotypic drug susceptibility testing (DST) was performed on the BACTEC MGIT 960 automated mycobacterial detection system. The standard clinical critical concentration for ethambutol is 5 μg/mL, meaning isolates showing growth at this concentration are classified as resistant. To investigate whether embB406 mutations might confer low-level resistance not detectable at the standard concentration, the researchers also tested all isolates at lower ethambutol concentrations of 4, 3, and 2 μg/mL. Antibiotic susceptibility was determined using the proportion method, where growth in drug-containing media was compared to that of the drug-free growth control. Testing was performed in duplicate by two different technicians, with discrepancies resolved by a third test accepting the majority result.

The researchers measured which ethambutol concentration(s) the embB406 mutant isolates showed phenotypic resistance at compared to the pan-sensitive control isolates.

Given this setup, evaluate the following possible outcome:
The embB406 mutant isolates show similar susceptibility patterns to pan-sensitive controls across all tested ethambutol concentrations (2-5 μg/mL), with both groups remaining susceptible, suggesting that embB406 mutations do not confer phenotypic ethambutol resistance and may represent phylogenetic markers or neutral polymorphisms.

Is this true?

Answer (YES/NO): NO